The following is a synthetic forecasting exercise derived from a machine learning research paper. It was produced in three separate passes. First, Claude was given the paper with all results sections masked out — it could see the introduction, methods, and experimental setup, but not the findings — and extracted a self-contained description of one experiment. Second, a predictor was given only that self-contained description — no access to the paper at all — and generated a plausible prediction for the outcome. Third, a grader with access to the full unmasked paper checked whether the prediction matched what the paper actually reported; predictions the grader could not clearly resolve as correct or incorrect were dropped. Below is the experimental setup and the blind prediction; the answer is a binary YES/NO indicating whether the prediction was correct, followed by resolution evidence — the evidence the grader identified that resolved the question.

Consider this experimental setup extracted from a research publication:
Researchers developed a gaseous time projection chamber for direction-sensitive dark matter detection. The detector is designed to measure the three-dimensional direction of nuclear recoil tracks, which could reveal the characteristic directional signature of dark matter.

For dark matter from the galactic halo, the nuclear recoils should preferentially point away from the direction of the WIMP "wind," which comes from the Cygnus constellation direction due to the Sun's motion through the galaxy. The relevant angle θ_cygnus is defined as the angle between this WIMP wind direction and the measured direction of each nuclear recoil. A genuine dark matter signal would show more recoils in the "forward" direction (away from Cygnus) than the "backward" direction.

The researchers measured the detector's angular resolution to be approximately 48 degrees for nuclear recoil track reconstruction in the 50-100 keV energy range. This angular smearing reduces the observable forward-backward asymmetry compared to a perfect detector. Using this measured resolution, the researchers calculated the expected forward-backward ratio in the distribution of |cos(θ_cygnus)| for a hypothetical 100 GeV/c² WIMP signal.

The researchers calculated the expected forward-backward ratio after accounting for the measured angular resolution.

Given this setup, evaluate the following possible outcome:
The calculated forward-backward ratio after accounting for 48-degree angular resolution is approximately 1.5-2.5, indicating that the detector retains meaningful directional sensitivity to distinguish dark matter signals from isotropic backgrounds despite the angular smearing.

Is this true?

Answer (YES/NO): NO